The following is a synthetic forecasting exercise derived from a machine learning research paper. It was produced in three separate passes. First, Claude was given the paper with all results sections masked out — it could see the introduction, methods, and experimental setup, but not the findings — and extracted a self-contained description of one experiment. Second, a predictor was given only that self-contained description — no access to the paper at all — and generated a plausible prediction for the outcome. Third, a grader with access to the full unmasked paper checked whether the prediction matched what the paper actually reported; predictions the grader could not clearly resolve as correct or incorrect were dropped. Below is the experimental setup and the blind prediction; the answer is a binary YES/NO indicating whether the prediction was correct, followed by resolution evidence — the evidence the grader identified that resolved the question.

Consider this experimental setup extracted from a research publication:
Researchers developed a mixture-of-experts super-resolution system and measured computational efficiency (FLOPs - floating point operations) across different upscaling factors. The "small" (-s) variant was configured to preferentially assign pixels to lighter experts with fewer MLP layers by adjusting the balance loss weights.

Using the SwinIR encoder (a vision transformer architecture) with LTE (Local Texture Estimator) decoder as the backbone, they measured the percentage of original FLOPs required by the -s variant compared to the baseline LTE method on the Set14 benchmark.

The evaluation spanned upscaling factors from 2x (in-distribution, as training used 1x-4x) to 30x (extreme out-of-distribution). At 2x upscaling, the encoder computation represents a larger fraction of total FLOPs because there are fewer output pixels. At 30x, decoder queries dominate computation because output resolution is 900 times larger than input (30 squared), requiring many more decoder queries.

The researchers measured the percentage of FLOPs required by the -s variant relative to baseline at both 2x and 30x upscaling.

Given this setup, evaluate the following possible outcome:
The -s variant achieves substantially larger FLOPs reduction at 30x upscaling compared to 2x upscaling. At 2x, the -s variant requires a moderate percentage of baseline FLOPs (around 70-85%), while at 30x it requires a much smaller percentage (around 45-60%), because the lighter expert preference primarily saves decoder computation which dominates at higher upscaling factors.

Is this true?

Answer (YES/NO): NO